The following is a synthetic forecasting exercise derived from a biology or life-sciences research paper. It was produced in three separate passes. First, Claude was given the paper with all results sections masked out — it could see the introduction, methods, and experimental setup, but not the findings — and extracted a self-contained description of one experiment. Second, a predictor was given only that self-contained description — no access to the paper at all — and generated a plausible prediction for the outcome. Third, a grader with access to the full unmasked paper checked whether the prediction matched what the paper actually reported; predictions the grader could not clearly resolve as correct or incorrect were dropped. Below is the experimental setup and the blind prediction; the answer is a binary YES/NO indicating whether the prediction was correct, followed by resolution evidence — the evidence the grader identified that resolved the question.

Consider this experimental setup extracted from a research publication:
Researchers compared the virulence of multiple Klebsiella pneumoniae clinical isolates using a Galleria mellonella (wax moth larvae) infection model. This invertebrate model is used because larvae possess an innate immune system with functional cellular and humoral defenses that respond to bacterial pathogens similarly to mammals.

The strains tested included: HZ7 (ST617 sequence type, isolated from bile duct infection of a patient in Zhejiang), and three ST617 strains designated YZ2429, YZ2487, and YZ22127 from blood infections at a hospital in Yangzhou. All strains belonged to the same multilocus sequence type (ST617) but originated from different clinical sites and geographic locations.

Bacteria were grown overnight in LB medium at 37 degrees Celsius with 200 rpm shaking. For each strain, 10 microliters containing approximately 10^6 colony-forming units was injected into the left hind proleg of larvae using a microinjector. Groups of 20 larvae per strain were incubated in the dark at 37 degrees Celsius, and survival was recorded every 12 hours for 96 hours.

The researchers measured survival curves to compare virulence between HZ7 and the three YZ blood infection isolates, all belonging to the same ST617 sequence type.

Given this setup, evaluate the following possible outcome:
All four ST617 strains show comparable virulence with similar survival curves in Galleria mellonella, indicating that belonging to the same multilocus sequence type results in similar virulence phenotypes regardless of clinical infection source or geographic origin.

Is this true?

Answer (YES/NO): NO